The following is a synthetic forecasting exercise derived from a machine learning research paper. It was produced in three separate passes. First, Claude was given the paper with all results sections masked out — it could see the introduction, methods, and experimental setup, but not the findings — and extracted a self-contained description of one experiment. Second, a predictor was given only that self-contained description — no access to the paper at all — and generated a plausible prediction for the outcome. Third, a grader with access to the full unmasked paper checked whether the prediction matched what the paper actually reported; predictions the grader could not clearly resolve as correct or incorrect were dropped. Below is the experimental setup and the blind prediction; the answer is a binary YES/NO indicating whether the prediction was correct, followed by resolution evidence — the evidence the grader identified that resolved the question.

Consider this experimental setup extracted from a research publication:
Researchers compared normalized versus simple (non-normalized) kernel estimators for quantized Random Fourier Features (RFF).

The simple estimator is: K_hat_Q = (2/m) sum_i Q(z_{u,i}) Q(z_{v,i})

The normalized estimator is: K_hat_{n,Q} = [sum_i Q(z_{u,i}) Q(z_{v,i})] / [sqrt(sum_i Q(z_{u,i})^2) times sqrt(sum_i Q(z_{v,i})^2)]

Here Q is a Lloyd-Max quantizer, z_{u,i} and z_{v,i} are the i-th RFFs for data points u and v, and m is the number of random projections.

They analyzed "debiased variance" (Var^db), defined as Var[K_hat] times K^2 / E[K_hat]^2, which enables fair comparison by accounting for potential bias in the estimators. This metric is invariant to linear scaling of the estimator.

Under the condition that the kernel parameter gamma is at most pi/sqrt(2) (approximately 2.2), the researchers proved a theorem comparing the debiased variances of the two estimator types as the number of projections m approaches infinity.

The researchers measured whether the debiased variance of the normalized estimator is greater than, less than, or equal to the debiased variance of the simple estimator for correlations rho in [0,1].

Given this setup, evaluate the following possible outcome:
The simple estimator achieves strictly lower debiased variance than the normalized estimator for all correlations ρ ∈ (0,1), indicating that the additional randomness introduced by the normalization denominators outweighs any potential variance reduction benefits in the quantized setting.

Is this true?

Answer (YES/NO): NO